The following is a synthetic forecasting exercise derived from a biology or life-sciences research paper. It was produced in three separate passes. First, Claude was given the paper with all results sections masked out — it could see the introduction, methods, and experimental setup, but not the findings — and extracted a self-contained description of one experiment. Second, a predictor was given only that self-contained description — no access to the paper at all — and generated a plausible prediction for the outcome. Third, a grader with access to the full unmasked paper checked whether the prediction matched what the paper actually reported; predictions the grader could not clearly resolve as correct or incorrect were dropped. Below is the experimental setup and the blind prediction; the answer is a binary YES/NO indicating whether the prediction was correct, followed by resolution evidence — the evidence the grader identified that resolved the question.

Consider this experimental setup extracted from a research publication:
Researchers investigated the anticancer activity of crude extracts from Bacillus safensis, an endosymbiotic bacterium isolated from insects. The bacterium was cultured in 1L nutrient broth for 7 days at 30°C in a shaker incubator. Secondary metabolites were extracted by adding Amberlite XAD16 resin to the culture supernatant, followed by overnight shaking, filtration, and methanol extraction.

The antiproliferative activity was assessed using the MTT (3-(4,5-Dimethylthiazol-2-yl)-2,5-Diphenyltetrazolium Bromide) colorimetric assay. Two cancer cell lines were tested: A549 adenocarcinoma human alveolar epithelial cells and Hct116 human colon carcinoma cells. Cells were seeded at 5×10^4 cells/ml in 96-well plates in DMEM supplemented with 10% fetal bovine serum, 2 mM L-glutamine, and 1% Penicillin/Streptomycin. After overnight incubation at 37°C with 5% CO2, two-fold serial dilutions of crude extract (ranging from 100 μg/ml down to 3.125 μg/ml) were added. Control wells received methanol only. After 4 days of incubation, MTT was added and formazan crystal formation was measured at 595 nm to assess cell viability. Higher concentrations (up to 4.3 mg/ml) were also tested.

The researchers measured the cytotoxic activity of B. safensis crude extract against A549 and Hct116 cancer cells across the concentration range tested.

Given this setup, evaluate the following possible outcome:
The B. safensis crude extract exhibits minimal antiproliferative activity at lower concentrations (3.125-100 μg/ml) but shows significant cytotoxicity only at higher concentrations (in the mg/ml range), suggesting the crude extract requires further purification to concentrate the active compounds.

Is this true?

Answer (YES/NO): YES